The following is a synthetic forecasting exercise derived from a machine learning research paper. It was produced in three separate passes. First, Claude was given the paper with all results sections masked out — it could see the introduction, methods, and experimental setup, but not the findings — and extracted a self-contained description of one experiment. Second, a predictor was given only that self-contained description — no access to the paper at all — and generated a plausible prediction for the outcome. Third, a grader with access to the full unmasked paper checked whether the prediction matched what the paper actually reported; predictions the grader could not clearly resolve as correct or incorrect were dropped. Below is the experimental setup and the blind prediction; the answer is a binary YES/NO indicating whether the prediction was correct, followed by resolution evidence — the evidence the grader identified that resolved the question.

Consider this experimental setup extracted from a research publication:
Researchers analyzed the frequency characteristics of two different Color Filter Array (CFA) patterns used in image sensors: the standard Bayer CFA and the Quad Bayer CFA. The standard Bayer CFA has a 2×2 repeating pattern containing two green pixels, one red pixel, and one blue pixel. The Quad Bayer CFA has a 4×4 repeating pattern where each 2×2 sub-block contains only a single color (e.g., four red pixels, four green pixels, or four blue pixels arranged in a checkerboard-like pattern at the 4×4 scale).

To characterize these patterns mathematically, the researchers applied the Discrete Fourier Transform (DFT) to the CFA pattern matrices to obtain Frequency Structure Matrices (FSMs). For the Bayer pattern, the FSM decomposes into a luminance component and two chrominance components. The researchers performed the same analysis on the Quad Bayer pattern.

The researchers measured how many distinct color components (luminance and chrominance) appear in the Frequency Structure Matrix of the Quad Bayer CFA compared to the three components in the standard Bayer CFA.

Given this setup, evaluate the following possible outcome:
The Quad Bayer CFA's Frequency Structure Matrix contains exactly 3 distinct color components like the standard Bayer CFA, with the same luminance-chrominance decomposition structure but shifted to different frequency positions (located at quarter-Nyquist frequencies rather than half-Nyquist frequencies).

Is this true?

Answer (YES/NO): NO